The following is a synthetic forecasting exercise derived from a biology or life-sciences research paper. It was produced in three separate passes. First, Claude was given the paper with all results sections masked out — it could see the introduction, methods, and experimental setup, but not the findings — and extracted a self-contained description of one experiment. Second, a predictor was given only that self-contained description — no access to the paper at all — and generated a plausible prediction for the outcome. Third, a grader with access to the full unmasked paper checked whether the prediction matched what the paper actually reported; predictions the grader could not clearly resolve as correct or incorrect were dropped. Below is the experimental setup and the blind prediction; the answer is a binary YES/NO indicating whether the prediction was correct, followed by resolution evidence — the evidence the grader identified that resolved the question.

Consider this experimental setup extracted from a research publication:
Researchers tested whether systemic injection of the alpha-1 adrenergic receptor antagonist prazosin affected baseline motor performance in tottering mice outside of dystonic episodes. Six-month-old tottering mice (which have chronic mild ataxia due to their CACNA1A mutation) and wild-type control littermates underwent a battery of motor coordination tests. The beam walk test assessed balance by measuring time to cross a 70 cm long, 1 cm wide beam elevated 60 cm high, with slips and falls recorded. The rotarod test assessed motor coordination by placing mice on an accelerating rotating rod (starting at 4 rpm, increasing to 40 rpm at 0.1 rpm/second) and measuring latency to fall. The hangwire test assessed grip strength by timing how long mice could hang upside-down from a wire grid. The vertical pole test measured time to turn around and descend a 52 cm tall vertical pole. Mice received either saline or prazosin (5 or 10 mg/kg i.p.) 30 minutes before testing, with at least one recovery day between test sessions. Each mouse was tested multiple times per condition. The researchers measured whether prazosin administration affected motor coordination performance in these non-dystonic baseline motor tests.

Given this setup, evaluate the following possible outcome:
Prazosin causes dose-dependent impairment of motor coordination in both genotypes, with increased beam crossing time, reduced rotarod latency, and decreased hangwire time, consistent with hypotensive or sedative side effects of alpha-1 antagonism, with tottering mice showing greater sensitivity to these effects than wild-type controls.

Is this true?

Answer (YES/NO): NO